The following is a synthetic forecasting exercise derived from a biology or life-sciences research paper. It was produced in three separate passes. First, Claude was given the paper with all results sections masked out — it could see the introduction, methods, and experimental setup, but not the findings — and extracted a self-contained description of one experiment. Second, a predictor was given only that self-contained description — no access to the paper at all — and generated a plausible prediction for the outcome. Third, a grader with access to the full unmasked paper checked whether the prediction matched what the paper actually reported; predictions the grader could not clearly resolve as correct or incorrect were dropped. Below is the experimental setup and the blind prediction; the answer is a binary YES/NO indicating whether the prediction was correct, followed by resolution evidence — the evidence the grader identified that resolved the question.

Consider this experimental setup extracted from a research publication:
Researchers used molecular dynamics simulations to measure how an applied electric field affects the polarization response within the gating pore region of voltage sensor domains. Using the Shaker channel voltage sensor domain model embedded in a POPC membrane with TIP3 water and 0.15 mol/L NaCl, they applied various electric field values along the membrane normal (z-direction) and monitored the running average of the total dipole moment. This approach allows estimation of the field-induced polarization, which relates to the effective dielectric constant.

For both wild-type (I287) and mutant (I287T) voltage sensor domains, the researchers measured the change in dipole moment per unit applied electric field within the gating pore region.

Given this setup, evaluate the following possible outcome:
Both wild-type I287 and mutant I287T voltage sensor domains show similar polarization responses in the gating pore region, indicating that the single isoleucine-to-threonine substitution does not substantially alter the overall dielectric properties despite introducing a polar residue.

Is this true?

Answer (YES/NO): NO